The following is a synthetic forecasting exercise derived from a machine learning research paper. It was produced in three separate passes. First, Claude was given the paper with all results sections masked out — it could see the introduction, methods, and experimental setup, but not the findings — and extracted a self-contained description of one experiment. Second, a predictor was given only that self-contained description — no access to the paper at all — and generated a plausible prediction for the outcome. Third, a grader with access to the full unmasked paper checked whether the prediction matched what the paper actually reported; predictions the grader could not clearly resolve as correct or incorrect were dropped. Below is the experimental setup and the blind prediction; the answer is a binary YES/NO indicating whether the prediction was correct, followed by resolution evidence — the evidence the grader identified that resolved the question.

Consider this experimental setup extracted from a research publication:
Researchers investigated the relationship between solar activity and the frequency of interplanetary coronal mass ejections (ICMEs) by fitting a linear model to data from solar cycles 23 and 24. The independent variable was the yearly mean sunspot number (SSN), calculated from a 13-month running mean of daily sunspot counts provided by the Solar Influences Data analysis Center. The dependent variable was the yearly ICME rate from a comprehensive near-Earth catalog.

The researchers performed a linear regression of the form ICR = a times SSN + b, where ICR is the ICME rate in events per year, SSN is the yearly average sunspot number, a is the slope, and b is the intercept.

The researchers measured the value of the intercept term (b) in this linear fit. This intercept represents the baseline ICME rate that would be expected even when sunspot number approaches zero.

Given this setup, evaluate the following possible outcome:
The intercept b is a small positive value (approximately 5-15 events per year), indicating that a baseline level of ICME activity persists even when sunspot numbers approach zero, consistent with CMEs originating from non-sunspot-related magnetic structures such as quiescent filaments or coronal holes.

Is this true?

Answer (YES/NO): YES